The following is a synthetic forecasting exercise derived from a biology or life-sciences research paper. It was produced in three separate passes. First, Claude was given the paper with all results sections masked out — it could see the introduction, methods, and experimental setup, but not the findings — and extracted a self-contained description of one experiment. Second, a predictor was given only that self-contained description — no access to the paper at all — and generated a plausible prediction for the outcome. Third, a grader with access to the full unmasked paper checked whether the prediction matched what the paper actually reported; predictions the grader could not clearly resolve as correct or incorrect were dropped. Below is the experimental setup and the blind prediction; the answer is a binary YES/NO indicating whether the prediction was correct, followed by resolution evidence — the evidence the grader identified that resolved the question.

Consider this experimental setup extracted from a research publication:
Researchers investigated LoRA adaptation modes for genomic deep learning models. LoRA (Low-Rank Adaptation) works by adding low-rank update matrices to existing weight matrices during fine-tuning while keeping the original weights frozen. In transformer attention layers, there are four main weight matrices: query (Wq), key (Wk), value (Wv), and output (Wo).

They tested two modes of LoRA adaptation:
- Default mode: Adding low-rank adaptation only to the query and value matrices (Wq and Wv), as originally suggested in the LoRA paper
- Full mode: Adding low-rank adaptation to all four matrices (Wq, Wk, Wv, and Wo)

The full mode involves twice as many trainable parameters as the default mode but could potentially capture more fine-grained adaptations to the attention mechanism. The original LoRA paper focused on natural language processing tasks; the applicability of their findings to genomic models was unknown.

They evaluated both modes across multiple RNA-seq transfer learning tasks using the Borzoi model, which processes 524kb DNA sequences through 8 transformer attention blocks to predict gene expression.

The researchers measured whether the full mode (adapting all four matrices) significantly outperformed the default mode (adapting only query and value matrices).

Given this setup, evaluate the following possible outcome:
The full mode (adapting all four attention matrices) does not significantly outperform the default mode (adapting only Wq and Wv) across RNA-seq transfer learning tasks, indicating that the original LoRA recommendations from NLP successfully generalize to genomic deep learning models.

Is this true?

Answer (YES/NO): YES